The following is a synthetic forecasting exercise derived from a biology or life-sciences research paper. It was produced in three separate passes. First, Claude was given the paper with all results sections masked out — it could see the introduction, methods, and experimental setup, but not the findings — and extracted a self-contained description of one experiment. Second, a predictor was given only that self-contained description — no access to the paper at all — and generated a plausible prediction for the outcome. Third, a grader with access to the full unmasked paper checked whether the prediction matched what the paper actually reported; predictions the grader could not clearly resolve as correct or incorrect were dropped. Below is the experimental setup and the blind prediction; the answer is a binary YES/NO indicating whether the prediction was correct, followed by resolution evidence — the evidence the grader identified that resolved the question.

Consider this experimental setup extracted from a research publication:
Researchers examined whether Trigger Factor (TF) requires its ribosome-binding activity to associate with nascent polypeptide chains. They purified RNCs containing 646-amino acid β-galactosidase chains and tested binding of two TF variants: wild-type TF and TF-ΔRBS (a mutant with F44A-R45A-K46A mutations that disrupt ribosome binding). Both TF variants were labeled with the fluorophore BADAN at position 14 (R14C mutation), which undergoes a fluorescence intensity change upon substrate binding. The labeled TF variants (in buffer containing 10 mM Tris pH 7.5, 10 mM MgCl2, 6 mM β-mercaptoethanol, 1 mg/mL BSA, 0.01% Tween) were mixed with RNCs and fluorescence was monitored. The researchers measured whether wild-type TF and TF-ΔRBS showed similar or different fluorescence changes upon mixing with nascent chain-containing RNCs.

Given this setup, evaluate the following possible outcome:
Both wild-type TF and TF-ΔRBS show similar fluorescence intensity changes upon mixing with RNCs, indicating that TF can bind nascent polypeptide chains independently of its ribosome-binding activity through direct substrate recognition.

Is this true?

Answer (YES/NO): NO